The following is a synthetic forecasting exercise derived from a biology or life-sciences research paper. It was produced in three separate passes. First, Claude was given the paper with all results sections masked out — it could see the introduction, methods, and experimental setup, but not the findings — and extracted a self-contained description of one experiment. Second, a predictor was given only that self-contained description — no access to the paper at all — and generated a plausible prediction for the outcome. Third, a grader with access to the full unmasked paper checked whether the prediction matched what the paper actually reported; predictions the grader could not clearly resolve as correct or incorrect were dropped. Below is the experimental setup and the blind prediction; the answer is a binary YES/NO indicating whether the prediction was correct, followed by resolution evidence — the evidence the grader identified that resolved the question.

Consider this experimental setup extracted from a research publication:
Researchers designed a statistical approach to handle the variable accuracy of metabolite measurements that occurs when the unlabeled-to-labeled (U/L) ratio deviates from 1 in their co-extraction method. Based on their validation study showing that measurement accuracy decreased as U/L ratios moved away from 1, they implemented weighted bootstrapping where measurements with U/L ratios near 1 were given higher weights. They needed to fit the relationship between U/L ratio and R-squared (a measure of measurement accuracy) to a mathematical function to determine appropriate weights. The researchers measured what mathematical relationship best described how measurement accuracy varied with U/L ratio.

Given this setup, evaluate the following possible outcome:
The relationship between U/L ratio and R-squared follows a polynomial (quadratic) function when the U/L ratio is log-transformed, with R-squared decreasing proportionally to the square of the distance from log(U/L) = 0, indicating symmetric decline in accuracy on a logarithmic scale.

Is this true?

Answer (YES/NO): NO